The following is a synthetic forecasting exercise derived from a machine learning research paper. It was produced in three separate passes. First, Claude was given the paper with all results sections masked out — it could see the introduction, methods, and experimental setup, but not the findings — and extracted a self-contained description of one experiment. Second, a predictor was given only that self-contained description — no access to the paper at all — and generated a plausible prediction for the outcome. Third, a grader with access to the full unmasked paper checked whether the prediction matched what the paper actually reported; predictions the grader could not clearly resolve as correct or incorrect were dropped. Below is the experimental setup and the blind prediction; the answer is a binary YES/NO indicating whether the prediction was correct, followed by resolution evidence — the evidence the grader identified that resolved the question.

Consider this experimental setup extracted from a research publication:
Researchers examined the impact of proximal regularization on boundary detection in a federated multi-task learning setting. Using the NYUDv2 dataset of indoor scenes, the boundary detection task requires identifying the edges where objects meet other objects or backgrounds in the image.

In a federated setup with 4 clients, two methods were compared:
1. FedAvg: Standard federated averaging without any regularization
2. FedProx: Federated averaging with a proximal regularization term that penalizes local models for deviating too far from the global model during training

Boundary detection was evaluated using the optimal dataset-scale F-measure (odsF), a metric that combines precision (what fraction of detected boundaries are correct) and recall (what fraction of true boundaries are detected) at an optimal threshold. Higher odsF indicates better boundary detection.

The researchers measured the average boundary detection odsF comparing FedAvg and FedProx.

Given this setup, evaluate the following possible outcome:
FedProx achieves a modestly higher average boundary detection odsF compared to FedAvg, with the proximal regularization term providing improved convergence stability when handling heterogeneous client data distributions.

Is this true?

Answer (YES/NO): NO